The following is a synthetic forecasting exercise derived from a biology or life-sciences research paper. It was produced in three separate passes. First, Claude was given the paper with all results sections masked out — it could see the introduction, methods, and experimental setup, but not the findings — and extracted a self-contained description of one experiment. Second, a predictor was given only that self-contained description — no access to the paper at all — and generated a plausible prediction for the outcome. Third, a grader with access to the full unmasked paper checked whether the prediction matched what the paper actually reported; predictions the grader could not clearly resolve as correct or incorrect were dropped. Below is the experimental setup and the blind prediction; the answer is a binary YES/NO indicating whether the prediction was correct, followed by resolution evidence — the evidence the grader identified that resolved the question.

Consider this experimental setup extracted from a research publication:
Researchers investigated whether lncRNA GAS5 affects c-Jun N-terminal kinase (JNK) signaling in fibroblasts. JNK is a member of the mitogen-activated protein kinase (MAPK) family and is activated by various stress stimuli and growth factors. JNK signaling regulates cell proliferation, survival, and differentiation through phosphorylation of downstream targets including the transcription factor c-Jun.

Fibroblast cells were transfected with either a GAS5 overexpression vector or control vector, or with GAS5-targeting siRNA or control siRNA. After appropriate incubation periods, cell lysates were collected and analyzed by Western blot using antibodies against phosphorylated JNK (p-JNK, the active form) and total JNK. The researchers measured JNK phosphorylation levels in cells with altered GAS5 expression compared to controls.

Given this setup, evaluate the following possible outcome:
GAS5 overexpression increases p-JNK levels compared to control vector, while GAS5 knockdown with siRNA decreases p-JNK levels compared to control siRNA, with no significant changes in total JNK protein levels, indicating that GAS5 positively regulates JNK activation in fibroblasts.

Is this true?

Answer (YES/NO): NO